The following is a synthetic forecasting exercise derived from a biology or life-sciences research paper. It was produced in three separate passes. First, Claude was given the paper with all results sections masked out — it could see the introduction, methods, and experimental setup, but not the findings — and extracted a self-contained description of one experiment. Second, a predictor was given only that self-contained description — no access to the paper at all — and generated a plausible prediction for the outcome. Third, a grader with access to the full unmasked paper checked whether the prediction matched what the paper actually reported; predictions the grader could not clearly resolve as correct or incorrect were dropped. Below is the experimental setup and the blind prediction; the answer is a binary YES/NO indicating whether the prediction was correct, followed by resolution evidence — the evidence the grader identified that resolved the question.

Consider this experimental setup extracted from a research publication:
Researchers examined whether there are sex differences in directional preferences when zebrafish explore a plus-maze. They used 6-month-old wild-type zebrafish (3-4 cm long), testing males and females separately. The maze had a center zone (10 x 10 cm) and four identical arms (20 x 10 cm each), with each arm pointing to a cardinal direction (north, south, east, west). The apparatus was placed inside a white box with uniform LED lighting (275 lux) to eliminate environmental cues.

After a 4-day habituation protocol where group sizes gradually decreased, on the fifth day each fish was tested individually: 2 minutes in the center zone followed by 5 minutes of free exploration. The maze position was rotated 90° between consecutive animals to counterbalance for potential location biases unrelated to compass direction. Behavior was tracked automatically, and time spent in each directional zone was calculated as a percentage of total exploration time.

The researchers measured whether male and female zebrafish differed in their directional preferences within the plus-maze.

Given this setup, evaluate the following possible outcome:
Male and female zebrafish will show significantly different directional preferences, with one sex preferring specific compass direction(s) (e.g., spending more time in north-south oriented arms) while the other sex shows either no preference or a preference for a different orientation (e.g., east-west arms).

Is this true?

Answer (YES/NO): NO